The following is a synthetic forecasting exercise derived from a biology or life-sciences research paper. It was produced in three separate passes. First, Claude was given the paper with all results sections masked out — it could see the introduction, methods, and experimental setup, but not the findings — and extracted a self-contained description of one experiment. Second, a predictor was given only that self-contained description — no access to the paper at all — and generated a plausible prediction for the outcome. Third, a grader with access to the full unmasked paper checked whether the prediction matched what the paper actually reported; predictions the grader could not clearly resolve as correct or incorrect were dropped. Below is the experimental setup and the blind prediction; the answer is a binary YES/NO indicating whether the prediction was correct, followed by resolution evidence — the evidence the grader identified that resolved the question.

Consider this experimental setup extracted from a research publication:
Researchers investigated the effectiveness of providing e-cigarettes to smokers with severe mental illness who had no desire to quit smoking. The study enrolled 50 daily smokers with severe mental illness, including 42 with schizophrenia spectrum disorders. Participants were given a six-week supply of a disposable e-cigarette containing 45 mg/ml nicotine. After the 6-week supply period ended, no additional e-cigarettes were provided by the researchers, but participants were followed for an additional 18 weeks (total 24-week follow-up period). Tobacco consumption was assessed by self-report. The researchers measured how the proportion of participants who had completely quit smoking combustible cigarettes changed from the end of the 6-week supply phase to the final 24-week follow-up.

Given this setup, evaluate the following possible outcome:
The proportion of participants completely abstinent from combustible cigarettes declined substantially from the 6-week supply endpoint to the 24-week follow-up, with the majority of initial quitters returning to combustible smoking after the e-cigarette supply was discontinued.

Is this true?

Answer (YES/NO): YES